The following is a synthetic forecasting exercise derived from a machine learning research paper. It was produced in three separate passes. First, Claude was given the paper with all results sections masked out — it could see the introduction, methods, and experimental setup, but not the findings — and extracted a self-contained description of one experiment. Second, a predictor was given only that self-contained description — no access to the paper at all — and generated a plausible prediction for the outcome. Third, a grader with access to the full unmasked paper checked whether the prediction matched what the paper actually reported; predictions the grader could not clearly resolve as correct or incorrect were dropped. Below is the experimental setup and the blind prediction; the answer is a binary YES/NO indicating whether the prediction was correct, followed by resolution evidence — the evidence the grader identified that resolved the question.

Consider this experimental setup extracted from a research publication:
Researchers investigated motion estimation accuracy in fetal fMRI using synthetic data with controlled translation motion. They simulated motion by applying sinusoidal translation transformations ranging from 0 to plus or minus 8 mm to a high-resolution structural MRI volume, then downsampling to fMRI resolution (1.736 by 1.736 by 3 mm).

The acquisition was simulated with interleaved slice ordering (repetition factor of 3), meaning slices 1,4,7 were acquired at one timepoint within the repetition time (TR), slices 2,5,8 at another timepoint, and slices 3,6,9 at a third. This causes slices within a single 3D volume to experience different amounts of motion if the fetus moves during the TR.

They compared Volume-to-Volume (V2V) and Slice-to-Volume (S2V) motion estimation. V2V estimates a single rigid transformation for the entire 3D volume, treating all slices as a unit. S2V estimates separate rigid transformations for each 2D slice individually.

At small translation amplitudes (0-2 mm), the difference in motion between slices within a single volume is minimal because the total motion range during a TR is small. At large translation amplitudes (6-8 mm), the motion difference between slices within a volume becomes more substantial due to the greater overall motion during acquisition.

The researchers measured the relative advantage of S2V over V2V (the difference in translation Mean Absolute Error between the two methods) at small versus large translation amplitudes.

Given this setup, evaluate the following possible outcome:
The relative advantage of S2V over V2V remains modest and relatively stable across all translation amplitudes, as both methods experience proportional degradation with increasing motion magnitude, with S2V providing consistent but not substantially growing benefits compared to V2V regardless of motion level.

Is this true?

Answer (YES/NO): NO